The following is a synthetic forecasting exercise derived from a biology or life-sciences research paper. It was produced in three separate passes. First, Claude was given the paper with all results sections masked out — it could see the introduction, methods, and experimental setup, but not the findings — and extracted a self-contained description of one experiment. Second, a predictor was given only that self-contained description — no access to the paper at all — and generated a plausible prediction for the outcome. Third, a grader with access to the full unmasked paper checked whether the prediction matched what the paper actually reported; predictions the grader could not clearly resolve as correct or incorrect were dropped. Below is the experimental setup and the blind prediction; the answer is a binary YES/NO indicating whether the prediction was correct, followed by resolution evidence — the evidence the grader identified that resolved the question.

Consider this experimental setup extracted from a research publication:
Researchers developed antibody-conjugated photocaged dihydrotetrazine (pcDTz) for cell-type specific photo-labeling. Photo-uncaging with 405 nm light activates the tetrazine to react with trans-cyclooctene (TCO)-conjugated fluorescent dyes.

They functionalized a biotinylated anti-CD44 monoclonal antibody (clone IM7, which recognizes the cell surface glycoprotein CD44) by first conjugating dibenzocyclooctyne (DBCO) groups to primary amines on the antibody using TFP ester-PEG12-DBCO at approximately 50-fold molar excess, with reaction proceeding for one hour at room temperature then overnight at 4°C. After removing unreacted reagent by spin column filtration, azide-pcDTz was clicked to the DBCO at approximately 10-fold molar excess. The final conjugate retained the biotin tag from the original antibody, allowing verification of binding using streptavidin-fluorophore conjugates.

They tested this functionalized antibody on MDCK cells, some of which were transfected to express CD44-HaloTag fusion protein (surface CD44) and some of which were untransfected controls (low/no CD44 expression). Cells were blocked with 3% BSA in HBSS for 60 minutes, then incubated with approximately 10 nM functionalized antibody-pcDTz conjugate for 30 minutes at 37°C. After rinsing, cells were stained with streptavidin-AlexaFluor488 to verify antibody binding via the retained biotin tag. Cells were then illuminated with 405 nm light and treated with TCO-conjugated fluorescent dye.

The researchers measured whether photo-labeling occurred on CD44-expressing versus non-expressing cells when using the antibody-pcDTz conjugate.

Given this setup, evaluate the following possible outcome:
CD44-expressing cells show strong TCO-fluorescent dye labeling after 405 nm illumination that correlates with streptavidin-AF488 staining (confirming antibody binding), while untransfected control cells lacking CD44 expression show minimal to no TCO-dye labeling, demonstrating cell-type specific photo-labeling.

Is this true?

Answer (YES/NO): YES